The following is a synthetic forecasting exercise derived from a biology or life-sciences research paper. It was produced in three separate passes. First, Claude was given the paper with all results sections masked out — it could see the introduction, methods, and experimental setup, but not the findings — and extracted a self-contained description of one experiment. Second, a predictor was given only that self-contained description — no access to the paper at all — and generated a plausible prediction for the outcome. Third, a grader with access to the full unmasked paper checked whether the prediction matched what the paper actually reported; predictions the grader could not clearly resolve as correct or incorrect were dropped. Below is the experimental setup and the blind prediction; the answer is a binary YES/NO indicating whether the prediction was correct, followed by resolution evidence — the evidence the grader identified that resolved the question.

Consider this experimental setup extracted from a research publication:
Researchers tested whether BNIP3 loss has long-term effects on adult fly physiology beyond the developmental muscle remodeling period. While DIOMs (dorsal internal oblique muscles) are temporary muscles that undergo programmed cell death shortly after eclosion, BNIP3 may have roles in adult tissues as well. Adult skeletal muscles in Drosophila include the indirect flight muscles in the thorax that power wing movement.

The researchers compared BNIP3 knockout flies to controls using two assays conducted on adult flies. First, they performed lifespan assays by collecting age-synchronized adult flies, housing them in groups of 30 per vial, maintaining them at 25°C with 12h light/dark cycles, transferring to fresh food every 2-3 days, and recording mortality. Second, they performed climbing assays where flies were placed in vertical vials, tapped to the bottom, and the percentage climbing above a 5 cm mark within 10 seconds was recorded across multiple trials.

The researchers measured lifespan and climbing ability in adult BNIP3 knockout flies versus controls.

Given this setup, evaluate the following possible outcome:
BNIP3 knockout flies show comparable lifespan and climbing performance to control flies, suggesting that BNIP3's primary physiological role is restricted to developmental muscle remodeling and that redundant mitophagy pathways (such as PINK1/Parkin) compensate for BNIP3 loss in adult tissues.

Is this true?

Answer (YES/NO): YES